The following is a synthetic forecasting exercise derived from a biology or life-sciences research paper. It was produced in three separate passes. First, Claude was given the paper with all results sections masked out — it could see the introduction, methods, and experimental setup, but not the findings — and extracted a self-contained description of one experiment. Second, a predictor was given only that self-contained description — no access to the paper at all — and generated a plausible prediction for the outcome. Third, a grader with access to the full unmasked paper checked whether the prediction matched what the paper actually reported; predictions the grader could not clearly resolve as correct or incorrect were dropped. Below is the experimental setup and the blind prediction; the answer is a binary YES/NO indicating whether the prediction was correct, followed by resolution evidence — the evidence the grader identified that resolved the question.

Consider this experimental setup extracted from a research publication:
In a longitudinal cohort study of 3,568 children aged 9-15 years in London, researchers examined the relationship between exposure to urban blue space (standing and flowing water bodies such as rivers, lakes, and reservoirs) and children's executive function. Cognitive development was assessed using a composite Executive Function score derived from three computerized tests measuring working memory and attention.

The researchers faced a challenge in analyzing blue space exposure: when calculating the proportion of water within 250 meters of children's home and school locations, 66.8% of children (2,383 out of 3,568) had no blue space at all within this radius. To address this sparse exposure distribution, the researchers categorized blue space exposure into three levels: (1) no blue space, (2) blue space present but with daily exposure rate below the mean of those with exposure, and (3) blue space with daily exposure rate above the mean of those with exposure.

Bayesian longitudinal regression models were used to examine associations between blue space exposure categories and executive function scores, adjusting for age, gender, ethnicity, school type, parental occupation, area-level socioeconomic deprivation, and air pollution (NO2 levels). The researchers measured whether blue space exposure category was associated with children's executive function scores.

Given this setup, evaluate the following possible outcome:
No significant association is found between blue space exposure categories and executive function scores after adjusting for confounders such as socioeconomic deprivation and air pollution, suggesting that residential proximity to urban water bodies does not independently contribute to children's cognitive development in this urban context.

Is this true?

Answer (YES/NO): YES